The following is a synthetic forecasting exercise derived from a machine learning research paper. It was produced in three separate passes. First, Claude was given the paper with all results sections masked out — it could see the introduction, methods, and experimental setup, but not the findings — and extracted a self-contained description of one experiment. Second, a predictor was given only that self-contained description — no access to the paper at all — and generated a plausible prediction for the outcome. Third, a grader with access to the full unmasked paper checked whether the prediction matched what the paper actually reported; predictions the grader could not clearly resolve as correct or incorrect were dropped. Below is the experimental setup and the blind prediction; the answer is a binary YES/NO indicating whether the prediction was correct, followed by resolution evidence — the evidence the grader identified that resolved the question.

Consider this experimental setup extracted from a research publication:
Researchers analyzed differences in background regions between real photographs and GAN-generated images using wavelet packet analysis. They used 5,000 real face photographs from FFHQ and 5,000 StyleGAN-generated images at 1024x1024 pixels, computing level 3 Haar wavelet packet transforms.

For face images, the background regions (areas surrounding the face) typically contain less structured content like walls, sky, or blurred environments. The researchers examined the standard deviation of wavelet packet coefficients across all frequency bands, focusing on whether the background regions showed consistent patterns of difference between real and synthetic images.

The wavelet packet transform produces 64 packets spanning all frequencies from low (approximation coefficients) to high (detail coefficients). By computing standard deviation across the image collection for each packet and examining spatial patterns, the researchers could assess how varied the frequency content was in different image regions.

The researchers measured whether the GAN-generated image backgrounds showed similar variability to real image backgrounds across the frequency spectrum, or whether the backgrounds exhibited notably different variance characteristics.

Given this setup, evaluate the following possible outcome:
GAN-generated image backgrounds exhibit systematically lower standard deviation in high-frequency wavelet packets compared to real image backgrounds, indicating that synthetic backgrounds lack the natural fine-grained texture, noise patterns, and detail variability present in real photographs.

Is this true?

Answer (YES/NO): NO